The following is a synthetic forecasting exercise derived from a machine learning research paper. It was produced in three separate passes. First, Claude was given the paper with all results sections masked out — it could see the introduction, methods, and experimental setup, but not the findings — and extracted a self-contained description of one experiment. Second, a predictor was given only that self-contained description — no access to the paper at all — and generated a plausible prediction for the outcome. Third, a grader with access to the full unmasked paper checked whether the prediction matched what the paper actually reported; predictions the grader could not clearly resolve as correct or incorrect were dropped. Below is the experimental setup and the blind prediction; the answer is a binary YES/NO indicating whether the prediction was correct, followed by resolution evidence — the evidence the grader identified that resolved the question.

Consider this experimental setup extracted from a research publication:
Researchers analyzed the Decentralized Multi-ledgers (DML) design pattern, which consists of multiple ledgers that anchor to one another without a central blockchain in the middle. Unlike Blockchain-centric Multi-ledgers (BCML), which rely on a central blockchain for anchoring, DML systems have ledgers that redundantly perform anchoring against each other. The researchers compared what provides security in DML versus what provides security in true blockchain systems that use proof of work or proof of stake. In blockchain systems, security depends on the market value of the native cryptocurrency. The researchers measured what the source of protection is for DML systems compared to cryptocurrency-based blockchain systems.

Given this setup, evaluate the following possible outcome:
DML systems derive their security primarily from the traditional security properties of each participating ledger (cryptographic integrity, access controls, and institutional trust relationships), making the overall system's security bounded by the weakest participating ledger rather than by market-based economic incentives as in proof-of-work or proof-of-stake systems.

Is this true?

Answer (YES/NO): NO